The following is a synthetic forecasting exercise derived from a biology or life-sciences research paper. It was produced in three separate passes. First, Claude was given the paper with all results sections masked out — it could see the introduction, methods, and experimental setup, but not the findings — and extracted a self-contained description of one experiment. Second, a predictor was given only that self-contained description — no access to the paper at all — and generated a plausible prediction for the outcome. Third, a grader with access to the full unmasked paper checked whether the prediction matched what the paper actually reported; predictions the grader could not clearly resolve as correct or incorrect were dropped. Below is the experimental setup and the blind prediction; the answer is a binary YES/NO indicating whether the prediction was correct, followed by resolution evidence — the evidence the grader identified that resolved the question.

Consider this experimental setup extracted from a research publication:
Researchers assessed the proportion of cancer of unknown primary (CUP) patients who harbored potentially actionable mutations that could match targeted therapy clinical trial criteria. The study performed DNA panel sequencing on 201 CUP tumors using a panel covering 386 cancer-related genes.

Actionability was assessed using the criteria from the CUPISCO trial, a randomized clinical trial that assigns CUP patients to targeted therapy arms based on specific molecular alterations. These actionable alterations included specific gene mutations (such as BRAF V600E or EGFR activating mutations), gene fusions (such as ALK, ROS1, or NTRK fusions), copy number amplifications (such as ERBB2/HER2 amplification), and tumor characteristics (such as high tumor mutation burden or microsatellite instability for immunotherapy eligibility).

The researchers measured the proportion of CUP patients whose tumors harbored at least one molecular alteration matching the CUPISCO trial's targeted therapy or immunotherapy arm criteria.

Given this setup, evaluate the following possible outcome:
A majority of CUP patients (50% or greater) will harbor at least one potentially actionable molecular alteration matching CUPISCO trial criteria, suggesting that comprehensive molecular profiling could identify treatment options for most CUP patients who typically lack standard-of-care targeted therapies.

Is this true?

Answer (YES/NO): NO